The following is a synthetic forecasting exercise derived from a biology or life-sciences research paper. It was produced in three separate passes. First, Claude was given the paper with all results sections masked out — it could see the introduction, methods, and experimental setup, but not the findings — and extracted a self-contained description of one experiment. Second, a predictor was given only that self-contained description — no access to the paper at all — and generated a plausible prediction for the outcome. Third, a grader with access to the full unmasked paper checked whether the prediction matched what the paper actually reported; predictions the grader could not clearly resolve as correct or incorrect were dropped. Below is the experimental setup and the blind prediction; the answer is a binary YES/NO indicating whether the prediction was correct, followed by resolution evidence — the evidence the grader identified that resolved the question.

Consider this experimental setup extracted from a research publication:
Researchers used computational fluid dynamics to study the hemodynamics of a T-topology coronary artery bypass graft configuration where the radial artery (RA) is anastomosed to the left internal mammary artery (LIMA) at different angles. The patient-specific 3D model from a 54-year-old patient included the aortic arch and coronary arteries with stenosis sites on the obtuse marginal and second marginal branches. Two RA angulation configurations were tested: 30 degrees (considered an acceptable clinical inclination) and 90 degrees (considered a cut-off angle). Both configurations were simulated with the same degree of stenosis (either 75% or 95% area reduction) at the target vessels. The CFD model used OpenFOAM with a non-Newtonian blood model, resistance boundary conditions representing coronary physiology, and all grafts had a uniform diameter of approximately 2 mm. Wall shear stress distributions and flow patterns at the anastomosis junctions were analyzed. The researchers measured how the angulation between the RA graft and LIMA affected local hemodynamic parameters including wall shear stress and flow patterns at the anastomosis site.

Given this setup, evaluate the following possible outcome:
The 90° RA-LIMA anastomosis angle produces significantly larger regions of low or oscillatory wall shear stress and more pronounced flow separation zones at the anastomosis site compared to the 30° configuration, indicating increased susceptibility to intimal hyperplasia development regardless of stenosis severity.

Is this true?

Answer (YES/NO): NO